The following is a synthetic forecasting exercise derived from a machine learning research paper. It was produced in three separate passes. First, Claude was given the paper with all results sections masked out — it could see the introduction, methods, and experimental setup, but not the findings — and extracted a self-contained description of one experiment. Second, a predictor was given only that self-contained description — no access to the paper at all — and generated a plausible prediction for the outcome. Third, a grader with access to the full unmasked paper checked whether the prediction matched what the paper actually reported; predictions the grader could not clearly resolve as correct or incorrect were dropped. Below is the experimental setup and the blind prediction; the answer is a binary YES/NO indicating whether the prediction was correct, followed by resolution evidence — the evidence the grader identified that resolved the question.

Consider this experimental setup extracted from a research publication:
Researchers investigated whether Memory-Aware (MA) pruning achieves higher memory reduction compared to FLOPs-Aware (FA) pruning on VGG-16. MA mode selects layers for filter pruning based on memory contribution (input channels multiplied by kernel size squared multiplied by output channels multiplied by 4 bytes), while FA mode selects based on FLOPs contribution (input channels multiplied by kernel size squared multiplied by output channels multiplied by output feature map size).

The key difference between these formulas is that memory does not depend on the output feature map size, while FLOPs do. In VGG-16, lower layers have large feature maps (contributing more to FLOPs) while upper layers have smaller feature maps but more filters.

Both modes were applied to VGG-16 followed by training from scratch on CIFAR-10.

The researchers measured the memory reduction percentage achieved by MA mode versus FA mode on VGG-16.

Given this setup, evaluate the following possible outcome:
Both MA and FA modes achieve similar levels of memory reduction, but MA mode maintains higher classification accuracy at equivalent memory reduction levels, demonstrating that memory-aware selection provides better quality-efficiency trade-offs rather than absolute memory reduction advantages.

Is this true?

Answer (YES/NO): NO